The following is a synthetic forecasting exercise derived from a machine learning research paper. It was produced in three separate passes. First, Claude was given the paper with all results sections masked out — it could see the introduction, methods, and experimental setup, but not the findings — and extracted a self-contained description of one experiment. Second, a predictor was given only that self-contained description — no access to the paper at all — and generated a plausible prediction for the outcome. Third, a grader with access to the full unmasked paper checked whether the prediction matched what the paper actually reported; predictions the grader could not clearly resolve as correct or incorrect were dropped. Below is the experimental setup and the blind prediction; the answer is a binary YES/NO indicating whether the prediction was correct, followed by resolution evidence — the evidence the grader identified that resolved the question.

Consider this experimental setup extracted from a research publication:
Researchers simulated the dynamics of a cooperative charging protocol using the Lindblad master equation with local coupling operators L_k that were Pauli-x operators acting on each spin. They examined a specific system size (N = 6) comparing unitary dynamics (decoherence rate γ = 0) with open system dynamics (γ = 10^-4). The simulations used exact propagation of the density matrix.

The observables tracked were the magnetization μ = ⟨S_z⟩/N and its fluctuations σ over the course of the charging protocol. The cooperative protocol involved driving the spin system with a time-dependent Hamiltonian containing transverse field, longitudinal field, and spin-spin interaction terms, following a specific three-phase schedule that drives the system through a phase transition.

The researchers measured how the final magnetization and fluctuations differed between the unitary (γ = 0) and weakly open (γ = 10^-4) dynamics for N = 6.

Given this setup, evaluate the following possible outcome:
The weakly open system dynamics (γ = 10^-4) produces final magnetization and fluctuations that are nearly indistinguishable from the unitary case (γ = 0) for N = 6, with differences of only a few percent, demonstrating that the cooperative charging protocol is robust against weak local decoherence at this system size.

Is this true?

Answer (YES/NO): NO